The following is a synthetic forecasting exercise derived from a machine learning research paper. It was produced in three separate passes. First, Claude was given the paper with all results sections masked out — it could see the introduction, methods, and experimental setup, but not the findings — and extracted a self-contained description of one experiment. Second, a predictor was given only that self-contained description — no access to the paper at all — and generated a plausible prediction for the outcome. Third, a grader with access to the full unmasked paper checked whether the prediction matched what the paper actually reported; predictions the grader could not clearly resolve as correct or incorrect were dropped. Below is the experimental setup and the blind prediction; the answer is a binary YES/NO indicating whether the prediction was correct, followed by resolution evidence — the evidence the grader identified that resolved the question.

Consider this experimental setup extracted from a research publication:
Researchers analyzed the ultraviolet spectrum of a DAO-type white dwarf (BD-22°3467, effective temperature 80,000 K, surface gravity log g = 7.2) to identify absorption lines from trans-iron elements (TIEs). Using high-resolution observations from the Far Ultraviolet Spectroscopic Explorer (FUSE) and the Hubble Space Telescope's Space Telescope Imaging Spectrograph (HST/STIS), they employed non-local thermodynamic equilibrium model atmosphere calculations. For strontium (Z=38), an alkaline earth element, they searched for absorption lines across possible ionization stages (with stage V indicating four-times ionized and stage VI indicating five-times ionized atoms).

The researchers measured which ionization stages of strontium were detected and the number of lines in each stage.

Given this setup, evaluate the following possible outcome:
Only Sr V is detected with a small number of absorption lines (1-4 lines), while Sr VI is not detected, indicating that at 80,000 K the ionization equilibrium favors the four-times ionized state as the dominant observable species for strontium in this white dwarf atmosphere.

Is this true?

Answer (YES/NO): NO